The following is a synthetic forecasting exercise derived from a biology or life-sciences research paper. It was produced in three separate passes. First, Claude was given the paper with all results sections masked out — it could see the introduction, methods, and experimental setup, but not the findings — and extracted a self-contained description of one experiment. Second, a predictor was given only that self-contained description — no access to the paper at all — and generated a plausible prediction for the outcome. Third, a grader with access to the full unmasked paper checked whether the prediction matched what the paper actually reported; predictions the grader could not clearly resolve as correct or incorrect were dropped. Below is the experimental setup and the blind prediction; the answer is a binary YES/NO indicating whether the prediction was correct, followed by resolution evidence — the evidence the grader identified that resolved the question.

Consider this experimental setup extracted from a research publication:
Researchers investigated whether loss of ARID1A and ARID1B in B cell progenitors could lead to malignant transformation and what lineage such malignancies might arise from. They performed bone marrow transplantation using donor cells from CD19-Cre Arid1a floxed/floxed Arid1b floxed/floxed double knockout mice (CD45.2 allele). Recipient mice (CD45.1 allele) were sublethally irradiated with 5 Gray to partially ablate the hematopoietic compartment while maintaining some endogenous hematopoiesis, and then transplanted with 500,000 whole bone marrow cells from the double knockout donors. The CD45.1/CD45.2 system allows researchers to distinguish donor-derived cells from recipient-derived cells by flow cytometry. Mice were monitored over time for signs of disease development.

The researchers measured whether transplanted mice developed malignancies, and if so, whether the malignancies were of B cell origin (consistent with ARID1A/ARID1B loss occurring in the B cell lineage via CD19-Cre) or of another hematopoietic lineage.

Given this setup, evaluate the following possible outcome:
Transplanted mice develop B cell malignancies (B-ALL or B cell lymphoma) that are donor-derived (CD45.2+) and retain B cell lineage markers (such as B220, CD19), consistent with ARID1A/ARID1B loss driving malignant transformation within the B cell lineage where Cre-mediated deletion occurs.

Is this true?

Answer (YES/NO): NO